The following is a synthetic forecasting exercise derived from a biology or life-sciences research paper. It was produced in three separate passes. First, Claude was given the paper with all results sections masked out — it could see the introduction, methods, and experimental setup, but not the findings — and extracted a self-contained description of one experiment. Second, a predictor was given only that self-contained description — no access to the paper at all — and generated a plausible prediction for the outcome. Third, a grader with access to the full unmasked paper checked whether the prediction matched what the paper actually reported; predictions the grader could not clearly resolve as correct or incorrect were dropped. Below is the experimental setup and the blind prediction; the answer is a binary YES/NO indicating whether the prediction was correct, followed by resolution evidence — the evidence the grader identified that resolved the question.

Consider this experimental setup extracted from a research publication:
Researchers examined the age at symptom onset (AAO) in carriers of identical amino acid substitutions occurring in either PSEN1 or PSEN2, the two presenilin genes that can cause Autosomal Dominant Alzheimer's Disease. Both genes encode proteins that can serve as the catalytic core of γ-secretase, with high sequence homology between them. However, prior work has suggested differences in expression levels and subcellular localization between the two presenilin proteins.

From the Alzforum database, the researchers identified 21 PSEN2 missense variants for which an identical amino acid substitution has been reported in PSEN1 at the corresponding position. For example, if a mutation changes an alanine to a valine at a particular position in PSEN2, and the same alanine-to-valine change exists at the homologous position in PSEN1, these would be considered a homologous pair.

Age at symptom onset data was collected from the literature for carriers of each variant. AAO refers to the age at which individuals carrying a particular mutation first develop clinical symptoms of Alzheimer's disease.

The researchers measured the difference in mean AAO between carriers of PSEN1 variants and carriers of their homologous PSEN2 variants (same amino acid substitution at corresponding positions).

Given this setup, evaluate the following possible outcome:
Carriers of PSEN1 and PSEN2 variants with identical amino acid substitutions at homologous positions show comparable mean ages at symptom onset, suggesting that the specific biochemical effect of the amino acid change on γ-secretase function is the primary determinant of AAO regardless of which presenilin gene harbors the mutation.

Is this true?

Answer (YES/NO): NO